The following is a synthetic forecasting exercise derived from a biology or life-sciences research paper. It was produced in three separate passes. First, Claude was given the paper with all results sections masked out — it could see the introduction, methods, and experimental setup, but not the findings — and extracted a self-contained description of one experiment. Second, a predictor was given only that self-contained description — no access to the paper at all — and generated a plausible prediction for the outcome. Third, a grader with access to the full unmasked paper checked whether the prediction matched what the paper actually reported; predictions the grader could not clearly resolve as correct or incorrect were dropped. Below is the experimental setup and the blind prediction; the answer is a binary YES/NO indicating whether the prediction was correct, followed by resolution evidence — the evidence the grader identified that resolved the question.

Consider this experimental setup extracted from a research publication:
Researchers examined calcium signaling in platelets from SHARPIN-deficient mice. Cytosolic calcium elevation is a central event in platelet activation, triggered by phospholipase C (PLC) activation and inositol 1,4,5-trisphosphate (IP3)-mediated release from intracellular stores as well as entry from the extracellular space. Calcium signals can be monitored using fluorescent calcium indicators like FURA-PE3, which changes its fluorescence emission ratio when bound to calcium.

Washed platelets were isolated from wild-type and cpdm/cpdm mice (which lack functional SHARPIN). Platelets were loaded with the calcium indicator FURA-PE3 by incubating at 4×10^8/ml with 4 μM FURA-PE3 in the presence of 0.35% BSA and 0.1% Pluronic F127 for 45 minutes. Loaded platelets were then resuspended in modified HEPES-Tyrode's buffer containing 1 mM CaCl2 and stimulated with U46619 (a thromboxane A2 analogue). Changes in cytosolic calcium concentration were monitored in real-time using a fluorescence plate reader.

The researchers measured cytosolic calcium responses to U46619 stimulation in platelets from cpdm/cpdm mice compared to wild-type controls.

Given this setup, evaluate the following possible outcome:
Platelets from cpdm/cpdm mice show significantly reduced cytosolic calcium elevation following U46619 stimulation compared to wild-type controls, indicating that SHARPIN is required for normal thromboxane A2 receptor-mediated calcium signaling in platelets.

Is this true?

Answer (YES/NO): NO